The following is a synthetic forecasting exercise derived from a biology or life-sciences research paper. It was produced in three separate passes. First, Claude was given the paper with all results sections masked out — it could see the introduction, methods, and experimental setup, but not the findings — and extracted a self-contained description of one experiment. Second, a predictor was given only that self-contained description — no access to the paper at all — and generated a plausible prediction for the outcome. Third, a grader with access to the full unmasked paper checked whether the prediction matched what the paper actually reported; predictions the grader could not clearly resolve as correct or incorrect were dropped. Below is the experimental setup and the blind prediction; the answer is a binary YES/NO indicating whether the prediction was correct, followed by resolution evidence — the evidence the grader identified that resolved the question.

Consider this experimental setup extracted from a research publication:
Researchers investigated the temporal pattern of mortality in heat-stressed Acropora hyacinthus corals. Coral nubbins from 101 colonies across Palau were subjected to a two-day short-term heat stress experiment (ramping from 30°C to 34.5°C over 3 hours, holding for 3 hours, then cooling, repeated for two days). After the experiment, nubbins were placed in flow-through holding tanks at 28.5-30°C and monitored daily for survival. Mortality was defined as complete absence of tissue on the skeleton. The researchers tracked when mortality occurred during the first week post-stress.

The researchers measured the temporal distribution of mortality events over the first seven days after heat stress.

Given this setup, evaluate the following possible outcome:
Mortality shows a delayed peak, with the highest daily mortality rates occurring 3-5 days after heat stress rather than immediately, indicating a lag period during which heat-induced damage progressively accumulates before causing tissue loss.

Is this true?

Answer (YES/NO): NO